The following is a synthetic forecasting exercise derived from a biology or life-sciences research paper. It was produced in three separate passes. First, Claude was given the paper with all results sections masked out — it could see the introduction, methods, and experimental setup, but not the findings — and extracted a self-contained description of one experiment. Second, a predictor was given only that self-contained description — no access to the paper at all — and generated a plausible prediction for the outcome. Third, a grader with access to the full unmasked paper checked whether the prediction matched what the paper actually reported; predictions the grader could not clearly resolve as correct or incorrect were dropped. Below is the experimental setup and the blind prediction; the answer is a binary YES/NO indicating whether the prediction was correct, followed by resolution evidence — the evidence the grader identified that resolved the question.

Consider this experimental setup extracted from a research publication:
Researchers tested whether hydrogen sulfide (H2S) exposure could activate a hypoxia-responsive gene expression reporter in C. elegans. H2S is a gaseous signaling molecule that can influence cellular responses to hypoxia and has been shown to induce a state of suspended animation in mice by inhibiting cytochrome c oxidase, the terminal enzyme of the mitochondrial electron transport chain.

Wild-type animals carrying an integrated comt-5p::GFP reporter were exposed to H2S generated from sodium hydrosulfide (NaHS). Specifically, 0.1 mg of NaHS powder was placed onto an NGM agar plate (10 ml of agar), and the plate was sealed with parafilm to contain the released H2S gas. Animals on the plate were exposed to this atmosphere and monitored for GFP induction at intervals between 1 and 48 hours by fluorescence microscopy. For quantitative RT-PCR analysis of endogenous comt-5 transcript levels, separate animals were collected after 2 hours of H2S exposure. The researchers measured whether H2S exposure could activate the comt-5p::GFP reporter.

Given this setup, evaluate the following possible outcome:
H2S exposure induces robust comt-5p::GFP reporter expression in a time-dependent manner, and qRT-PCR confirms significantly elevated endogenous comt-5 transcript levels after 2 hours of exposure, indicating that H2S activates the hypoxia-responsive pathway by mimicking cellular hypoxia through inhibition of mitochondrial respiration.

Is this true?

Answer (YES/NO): NO